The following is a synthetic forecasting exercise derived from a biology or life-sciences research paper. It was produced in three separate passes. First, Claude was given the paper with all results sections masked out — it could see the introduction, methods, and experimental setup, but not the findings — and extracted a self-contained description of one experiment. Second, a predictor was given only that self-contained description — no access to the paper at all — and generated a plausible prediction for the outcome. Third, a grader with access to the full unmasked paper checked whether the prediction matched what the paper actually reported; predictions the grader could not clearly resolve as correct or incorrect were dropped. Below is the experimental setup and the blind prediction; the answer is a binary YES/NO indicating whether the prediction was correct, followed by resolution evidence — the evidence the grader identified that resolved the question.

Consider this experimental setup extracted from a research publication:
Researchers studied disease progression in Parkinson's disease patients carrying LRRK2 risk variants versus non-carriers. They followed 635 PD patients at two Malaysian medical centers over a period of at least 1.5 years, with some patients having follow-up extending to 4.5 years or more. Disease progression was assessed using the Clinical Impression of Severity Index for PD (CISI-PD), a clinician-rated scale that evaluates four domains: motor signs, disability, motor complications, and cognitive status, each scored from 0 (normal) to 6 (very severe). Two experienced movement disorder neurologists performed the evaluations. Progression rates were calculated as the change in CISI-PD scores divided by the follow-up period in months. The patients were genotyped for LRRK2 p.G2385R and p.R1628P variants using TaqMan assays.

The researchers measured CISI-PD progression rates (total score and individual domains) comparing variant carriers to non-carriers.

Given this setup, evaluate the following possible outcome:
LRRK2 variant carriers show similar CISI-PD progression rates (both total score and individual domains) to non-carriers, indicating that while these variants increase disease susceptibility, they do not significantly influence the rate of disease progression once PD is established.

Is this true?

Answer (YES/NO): NO